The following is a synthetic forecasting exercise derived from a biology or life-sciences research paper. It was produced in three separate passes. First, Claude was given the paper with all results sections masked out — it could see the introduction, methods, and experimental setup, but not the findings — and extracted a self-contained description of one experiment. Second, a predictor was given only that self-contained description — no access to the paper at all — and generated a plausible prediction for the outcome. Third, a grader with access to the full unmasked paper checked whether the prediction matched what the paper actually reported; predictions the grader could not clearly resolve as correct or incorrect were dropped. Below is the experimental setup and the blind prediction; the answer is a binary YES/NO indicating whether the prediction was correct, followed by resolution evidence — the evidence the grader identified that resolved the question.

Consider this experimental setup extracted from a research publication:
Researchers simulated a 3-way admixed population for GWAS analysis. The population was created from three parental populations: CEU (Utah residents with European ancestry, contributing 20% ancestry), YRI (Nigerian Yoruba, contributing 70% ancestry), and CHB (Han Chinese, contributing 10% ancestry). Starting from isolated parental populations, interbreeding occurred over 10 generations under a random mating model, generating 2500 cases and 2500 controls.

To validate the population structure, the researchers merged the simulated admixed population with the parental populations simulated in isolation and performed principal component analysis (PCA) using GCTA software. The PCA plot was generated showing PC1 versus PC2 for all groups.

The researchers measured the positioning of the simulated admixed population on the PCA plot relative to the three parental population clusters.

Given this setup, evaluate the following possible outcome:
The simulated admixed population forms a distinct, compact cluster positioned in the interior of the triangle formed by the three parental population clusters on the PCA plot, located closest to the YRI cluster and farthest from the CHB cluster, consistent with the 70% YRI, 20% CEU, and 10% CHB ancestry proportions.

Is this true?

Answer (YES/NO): NO